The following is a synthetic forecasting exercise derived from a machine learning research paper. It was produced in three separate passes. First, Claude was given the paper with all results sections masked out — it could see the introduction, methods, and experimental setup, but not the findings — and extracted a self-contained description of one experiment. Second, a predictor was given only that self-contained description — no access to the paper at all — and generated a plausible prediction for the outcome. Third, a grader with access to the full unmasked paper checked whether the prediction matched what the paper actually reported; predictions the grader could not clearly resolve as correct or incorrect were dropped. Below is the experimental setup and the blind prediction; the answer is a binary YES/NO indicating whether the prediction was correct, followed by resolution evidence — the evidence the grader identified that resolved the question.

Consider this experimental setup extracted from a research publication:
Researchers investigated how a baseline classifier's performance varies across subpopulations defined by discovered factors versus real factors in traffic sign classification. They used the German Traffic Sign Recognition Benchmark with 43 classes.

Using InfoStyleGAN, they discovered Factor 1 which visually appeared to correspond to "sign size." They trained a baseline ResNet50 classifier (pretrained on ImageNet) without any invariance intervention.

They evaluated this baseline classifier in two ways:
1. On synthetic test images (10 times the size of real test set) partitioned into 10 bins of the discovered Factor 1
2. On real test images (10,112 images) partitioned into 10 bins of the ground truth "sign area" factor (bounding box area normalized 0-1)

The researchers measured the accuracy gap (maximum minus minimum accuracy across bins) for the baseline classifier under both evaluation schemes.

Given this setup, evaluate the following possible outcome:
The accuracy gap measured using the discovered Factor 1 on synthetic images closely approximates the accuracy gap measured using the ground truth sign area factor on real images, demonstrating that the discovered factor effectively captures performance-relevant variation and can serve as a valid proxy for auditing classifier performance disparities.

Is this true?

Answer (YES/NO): NO